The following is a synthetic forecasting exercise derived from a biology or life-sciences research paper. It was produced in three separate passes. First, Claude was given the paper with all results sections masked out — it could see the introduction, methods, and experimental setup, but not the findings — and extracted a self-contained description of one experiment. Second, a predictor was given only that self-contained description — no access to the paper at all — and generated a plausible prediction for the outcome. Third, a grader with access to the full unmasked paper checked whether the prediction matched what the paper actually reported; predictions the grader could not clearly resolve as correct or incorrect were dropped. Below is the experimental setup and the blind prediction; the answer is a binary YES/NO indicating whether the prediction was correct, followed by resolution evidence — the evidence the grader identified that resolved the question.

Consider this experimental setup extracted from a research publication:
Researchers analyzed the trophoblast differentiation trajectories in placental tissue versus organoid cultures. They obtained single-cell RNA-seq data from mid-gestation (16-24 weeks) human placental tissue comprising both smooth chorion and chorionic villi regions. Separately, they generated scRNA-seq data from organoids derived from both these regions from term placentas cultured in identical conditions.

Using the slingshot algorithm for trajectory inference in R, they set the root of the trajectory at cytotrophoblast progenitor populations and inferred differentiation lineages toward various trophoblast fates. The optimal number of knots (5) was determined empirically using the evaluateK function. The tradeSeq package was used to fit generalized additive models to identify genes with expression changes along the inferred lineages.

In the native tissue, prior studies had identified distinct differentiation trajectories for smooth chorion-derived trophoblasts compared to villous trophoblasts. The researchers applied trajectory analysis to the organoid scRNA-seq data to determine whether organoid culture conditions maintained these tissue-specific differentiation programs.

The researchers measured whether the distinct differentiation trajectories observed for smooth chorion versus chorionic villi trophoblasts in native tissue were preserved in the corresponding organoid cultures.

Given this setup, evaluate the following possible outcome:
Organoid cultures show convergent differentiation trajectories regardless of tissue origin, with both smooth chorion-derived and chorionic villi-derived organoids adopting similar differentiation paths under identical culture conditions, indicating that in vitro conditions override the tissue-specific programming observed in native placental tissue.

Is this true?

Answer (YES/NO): NO